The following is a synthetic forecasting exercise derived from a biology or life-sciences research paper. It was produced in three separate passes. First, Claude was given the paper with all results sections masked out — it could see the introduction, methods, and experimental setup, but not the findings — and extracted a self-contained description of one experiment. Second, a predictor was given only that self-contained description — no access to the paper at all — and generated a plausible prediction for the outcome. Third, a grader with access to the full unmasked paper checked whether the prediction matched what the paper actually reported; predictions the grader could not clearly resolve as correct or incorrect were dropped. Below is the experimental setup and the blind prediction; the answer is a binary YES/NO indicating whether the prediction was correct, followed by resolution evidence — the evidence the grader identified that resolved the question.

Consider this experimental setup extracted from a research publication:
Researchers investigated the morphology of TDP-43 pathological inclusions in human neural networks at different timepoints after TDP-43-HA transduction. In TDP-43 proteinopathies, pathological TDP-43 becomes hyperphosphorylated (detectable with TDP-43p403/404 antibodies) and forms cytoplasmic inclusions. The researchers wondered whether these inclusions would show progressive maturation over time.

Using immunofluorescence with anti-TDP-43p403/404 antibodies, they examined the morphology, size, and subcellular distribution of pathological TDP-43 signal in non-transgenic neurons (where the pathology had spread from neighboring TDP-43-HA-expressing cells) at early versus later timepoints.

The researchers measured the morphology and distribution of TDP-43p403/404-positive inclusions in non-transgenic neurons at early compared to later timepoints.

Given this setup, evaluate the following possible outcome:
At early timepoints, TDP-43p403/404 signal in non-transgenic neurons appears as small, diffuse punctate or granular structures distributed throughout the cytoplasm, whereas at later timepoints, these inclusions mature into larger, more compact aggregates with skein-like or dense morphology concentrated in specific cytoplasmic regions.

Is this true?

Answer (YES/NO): NO